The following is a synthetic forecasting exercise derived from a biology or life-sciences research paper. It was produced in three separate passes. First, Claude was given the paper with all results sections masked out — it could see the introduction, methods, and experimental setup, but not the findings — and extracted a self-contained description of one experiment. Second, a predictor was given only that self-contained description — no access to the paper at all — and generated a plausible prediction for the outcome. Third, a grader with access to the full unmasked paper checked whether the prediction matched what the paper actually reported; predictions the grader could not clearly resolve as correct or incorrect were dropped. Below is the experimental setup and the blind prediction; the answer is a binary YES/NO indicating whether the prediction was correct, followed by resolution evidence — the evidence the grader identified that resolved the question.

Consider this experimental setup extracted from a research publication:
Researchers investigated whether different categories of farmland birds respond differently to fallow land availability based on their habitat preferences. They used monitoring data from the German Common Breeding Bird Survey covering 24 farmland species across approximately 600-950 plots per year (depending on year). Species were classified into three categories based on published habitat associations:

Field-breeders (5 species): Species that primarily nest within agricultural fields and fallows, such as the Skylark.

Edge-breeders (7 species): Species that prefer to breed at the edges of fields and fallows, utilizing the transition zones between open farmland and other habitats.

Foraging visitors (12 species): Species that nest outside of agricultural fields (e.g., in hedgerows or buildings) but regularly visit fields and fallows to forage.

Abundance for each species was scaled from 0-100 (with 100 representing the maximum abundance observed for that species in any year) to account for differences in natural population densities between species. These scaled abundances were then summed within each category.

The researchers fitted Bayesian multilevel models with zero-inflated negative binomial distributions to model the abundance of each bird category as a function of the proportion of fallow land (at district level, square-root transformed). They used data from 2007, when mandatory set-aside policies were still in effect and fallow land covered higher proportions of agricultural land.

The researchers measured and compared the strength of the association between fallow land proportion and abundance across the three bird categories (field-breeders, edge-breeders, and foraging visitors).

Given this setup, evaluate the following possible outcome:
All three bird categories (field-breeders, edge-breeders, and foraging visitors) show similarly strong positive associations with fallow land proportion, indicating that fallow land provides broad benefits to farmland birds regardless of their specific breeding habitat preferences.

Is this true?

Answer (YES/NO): YES